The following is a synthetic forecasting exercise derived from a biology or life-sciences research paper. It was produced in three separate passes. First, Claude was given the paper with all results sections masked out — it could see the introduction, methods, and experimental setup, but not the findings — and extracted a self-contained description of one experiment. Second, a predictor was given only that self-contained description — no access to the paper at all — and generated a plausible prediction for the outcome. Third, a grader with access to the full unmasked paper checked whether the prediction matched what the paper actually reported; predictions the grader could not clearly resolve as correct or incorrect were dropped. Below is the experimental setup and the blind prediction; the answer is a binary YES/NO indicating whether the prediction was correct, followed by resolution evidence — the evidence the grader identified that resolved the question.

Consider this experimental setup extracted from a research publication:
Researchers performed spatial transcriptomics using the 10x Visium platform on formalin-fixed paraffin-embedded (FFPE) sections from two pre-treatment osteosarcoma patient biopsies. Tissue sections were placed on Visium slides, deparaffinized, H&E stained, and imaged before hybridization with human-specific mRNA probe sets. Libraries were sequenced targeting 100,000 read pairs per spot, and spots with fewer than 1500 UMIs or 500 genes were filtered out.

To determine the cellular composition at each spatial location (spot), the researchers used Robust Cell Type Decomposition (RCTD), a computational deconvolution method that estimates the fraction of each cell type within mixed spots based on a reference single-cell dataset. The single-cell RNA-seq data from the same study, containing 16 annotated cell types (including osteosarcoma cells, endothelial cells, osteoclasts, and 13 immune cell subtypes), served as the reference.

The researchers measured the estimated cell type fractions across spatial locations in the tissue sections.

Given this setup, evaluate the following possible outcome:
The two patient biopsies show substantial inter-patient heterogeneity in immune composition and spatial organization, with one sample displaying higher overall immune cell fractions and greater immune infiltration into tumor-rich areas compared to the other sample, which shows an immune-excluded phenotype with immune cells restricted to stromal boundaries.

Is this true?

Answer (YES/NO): NO